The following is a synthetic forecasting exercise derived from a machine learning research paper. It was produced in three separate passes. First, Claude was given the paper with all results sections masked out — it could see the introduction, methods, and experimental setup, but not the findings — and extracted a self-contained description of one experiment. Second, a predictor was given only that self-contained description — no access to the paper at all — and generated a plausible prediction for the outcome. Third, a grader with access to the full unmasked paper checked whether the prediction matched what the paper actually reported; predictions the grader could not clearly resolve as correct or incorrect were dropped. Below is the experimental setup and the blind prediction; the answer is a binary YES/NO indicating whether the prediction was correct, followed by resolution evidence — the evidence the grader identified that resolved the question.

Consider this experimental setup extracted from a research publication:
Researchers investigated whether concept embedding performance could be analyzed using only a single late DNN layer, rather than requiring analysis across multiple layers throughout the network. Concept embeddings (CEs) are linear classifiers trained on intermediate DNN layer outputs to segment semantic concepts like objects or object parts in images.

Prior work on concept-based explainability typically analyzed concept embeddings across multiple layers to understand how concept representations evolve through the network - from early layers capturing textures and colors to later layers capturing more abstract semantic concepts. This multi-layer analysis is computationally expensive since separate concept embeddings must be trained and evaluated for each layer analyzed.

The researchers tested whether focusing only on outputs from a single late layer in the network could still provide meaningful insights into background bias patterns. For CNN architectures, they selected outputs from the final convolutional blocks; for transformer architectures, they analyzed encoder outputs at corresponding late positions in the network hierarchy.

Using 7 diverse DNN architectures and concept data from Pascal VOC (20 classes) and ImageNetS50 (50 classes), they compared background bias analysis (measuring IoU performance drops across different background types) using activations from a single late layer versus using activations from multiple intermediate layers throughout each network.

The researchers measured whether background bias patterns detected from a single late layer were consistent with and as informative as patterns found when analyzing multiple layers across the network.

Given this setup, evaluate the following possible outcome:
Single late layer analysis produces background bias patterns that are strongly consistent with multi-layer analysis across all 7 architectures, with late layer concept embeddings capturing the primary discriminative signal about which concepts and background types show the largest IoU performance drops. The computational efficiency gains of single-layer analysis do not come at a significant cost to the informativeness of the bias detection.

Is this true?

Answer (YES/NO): YES